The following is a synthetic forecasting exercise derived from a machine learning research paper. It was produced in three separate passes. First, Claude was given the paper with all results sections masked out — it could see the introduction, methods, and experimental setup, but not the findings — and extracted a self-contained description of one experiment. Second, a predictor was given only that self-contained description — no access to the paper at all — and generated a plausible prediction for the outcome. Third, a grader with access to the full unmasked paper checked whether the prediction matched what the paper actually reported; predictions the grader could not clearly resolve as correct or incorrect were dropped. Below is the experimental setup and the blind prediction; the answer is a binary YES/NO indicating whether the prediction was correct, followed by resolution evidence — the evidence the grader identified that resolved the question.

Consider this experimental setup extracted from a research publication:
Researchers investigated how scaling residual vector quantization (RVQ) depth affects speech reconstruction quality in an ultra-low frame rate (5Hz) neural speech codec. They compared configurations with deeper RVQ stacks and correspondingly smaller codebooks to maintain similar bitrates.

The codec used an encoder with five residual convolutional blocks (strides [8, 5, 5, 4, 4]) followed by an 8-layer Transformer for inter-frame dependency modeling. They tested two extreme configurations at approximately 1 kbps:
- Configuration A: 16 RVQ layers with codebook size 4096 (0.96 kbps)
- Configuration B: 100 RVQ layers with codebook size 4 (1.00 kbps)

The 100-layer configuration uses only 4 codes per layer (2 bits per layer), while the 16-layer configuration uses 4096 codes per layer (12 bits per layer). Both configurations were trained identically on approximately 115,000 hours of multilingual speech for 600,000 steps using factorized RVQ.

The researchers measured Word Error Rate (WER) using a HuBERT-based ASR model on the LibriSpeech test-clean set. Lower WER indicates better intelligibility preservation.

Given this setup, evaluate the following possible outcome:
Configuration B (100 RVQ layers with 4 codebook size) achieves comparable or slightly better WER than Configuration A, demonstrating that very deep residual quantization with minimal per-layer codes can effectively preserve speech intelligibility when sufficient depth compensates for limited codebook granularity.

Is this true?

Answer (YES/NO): YES